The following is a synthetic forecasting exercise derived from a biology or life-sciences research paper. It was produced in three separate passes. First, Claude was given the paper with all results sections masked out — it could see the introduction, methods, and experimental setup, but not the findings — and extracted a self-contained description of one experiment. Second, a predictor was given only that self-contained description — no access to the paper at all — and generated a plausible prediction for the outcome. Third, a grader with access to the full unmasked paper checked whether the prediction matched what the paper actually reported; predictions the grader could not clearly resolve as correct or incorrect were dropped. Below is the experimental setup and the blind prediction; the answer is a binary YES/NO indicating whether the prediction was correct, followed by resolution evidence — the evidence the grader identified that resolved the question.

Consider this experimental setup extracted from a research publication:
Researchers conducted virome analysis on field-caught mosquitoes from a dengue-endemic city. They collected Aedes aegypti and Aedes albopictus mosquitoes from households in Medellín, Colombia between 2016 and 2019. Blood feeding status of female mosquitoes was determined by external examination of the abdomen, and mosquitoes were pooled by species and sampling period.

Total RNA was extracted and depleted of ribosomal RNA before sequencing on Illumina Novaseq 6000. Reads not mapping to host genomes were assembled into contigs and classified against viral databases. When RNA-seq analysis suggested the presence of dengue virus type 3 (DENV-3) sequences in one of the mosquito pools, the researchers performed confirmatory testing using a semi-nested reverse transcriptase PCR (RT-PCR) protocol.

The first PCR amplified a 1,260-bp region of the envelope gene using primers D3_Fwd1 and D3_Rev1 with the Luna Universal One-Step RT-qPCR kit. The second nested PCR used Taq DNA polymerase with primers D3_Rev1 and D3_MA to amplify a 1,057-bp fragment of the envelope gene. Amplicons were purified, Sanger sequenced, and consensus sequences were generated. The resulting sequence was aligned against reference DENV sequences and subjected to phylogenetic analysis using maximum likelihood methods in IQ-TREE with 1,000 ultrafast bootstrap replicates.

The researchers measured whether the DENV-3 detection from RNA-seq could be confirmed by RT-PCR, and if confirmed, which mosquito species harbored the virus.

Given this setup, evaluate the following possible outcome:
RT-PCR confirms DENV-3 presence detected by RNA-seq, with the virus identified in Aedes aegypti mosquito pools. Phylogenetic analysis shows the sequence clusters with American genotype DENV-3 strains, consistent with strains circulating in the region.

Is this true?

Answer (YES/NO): YES